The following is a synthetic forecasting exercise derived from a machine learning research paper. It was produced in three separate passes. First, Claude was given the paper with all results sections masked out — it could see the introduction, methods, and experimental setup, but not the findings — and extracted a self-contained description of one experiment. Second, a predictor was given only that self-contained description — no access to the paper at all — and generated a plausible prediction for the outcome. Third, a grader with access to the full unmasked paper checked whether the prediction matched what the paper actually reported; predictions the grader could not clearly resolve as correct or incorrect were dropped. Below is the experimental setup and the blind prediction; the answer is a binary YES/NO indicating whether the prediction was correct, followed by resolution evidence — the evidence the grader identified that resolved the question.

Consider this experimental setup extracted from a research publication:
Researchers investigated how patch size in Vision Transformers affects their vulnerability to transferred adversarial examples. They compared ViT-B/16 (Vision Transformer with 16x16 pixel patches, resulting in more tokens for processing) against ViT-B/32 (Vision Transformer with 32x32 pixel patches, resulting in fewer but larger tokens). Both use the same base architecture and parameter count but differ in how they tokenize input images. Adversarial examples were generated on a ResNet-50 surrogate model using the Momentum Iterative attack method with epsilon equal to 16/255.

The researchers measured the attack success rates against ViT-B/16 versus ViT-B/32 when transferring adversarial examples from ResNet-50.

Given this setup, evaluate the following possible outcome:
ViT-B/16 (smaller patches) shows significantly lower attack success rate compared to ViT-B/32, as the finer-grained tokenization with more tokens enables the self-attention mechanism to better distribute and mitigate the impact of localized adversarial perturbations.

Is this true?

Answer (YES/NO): NO